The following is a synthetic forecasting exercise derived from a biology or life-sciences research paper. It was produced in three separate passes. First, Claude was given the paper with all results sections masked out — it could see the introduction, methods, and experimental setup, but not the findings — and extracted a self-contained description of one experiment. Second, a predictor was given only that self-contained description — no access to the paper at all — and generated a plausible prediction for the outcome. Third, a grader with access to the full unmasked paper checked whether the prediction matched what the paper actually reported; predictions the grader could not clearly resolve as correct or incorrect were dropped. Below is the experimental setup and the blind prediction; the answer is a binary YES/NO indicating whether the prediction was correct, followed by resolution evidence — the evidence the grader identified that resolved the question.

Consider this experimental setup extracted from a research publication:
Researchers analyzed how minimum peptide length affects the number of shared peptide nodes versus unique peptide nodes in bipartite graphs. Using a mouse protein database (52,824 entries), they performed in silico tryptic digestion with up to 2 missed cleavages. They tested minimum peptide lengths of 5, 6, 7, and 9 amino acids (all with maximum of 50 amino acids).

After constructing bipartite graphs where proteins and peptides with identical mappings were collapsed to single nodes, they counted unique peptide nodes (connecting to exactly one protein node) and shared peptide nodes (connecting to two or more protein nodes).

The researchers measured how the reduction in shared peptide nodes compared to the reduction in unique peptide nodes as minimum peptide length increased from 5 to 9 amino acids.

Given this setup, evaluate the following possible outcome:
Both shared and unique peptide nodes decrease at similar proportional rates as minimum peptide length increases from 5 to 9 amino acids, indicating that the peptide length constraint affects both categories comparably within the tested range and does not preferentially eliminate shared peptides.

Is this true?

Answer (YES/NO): NO